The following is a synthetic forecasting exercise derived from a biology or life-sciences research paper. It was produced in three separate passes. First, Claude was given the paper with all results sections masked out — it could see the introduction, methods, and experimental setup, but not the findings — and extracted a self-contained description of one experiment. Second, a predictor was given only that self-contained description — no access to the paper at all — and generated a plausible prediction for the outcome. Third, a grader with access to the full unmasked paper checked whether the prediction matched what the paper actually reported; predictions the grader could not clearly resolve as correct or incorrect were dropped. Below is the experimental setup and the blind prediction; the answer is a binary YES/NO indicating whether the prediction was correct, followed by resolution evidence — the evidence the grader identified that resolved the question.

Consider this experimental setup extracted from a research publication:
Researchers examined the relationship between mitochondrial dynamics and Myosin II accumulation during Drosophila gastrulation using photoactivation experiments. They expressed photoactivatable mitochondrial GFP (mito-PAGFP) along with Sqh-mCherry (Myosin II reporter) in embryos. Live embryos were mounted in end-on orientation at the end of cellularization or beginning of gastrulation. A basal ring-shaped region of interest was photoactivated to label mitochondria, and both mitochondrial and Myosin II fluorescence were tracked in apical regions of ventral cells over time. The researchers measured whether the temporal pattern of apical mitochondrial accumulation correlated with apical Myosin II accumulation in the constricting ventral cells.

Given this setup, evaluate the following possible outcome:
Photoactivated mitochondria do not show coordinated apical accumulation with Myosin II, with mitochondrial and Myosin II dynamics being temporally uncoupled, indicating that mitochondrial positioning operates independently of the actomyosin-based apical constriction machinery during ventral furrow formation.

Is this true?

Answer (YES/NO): NO